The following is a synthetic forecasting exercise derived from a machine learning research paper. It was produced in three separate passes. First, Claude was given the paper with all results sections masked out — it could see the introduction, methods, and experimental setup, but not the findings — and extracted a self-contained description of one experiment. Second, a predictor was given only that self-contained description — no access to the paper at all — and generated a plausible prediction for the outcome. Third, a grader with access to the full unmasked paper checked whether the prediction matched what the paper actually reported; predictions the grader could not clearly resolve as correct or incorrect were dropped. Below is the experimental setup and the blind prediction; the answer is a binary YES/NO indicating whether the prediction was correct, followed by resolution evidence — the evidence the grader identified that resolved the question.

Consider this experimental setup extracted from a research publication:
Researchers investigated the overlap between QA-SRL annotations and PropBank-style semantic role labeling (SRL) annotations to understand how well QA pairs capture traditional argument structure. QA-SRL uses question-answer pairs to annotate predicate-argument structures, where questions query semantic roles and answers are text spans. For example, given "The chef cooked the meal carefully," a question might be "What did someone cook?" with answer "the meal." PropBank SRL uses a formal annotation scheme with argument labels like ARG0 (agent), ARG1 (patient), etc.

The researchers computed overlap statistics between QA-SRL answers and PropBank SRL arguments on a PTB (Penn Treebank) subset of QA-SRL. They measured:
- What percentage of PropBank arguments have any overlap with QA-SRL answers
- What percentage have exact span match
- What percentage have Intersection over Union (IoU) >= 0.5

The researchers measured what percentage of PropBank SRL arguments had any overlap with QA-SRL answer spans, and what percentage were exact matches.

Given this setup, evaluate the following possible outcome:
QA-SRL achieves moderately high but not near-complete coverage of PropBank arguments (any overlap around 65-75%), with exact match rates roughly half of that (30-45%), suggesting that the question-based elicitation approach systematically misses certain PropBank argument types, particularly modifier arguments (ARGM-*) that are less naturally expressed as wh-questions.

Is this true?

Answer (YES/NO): NO